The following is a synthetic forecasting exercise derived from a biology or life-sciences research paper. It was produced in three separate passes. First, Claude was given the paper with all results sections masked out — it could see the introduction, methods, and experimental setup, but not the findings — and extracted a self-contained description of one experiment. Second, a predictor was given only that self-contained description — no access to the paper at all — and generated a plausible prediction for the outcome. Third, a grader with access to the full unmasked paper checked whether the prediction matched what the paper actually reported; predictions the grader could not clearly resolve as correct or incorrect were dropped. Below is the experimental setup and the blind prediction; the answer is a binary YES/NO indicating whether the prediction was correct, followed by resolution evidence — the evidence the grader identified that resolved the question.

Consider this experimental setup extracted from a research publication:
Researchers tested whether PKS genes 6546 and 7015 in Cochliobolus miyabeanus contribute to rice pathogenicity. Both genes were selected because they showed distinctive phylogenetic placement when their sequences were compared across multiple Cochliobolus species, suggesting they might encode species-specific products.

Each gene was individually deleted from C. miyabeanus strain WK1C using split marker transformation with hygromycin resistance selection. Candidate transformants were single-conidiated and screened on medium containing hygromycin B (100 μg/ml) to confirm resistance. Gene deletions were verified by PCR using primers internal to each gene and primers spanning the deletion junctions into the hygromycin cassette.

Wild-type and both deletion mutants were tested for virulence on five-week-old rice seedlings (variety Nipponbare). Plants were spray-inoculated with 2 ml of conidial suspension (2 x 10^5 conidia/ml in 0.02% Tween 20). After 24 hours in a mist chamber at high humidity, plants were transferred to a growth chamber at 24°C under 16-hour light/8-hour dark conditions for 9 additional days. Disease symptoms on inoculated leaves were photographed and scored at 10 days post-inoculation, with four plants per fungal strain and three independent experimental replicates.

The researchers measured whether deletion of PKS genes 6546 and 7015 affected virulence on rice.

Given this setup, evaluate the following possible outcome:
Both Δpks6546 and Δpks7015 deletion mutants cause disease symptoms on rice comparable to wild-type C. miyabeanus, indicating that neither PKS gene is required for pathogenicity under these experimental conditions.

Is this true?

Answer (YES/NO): NO